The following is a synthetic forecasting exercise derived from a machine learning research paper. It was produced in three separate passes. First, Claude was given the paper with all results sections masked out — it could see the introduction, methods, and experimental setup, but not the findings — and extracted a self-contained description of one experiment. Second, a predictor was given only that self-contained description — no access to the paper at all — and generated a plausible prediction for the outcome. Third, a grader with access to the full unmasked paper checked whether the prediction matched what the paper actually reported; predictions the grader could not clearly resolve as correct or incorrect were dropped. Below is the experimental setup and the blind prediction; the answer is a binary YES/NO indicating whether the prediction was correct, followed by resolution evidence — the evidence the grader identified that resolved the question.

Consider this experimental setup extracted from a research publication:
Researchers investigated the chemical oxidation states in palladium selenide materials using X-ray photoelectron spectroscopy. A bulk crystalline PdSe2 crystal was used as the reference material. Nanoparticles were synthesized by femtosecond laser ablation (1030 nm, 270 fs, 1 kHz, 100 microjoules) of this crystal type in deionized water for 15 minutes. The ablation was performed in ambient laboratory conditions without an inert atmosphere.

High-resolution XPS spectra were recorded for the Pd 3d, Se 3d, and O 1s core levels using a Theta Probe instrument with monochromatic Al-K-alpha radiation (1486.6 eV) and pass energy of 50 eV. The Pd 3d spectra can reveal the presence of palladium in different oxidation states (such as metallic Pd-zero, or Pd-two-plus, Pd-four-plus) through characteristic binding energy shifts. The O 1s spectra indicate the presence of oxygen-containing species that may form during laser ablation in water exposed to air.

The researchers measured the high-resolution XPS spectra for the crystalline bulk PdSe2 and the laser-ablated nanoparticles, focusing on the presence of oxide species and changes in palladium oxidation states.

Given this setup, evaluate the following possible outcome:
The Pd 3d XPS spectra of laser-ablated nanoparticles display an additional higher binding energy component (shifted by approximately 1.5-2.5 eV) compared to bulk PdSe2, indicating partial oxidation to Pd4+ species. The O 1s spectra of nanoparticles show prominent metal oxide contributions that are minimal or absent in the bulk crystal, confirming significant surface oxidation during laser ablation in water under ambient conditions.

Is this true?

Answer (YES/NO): NO